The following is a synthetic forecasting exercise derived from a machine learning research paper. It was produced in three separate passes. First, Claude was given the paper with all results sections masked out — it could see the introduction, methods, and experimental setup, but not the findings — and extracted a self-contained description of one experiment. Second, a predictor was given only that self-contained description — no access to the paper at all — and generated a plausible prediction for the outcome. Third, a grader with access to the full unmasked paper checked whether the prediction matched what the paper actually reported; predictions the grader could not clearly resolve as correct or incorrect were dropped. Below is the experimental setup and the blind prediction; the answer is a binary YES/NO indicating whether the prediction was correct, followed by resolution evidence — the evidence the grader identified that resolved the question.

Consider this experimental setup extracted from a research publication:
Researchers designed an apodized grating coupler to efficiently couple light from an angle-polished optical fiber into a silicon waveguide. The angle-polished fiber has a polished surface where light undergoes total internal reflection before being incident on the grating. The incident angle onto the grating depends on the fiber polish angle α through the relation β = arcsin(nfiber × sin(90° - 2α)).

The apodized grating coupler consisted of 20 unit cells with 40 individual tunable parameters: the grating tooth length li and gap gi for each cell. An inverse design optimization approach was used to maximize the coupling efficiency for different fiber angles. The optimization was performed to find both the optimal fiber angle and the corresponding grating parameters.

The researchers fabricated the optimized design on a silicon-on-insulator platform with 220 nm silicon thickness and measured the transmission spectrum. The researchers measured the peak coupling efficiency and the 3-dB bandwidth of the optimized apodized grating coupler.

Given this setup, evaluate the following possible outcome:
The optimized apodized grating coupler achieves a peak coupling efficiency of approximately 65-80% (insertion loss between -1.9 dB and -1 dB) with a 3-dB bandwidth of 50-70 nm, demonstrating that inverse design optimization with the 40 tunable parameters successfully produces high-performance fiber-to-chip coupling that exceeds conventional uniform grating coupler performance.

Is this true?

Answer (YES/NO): NO